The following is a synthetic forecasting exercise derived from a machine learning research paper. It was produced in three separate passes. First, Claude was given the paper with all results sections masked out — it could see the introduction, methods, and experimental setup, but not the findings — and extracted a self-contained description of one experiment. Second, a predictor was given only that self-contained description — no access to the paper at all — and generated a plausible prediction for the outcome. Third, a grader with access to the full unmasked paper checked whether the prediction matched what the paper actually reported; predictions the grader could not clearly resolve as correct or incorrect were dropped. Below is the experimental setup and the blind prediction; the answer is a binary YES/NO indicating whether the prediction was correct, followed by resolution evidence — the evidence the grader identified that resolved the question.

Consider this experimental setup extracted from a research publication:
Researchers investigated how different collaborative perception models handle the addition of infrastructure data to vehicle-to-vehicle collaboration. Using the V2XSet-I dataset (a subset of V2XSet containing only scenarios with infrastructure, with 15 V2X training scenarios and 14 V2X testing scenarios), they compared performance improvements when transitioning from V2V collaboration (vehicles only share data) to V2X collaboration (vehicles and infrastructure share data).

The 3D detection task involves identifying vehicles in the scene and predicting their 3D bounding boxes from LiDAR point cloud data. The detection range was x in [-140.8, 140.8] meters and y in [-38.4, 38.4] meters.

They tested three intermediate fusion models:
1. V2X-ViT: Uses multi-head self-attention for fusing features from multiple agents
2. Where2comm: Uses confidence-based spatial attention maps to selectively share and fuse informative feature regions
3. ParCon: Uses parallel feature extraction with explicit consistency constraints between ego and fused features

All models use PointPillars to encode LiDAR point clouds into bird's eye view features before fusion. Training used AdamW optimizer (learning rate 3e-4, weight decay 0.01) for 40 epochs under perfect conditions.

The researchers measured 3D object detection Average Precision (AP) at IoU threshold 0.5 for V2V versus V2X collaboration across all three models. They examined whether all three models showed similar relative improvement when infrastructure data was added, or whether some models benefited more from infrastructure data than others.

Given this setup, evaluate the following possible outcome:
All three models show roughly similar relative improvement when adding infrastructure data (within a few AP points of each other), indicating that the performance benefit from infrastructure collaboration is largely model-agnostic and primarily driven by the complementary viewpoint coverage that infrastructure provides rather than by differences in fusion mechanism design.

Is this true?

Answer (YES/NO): YES